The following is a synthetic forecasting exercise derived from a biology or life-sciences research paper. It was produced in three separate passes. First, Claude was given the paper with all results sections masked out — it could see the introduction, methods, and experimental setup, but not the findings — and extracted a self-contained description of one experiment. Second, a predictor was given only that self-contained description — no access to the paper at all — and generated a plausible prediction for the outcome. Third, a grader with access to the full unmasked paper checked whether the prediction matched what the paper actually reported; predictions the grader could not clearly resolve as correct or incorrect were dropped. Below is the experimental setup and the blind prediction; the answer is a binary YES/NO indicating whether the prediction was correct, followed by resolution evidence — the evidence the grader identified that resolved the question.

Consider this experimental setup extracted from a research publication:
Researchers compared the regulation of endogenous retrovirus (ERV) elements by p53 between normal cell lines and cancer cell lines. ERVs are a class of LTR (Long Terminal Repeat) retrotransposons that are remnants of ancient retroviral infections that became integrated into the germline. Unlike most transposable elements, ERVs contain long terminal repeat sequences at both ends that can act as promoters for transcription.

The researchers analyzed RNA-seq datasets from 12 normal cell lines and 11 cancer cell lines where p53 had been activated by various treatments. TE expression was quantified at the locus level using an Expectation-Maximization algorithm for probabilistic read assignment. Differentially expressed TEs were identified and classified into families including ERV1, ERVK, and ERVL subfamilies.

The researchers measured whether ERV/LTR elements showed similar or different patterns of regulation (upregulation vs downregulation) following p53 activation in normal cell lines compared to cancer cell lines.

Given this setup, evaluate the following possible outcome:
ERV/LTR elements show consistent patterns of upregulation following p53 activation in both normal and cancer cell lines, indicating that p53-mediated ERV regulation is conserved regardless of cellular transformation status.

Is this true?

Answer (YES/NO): YES